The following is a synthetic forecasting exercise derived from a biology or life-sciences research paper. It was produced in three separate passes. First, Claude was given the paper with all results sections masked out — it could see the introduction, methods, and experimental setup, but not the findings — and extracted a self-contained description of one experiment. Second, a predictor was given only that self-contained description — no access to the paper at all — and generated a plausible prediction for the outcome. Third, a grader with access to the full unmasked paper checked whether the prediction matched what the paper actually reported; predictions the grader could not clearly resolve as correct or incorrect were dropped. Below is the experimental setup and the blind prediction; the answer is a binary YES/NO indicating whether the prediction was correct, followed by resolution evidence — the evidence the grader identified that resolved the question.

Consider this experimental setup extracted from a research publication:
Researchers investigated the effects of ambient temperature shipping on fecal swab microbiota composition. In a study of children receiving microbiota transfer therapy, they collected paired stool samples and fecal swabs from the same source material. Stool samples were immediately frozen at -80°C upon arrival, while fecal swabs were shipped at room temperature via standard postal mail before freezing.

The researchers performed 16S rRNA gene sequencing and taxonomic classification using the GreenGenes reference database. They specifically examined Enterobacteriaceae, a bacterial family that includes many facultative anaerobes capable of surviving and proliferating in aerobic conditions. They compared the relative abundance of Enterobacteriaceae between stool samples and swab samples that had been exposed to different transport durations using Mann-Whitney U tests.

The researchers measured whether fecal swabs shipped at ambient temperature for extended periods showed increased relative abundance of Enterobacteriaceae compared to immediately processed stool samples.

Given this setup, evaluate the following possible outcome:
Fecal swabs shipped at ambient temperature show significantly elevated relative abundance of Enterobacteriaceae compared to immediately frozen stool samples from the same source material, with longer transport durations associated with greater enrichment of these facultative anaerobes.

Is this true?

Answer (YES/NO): YES